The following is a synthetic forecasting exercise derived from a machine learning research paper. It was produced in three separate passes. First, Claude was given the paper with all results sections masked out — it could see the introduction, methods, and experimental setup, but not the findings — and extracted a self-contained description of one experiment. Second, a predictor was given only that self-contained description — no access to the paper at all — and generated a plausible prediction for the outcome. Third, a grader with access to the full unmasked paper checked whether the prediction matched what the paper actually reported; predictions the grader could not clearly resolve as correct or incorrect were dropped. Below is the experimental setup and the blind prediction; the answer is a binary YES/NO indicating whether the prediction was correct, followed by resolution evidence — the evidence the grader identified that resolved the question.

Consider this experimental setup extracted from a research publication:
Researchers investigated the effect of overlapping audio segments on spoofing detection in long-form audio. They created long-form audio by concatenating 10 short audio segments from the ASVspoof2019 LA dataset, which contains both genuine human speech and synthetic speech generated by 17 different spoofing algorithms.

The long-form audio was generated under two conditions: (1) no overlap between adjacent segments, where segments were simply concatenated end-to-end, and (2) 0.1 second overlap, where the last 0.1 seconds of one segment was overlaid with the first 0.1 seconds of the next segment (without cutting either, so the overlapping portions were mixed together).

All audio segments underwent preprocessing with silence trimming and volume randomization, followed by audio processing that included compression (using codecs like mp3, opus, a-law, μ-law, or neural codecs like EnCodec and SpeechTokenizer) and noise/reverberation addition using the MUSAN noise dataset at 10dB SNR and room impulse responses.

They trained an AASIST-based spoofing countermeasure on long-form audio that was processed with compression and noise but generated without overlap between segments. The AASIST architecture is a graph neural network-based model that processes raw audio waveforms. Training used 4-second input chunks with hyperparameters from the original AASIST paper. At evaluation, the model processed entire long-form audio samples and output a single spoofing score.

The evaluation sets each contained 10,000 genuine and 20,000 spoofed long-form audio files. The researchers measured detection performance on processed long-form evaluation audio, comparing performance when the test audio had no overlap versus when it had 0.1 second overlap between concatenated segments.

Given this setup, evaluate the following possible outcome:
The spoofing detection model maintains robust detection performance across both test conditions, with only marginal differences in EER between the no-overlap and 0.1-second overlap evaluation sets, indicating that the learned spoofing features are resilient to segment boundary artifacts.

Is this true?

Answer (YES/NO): YES